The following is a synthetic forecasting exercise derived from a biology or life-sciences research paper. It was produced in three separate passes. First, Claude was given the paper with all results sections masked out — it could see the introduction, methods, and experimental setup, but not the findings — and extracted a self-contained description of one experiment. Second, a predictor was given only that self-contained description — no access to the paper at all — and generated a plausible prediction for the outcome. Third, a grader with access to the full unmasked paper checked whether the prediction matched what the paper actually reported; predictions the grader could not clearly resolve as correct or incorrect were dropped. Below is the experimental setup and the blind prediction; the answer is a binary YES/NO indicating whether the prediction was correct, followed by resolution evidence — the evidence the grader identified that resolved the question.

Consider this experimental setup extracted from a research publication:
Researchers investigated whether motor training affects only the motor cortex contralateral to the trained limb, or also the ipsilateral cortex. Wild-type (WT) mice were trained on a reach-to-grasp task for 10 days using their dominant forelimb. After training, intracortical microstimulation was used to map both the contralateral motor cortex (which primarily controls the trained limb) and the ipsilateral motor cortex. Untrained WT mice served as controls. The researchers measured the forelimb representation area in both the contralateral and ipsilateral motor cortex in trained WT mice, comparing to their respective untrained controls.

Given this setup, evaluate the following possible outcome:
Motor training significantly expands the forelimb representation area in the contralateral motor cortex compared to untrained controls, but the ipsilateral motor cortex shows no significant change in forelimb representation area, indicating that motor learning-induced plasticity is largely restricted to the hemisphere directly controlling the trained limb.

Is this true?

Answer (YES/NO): YES